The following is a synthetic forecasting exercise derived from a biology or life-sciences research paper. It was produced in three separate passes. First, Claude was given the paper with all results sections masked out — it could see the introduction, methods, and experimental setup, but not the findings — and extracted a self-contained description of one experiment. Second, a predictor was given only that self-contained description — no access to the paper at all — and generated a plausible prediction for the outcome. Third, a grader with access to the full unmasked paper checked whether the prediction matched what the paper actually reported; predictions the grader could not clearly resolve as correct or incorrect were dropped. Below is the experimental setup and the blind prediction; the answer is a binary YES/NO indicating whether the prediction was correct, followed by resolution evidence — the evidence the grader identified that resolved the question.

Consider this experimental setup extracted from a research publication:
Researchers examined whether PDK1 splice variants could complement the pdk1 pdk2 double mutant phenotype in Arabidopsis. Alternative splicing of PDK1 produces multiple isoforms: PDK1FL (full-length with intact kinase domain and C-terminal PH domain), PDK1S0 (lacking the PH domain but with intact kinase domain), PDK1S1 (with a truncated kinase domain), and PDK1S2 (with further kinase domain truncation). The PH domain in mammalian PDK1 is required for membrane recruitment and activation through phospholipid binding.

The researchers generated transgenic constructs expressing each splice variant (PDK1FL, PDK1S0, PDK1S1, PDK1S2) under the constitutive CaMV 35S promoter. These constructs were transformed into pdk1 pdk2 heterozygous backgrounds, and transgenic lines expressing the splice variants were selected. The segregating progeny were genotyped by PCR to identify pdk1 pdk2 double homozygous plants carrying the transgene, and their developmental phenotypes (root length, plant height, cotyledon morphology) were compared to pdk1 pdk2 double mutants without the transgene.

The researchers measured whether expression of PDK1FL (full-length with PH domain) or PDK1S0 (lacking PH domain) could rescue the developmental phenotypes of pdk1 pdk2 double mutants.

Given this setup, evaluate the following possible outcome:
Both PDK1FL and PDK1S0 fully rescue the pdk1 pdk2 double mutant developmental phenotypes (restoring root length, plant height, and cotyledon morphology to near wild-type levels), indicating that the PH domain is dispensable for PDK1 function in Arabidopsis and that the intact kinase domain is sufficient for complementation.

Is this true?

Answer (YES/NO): NO